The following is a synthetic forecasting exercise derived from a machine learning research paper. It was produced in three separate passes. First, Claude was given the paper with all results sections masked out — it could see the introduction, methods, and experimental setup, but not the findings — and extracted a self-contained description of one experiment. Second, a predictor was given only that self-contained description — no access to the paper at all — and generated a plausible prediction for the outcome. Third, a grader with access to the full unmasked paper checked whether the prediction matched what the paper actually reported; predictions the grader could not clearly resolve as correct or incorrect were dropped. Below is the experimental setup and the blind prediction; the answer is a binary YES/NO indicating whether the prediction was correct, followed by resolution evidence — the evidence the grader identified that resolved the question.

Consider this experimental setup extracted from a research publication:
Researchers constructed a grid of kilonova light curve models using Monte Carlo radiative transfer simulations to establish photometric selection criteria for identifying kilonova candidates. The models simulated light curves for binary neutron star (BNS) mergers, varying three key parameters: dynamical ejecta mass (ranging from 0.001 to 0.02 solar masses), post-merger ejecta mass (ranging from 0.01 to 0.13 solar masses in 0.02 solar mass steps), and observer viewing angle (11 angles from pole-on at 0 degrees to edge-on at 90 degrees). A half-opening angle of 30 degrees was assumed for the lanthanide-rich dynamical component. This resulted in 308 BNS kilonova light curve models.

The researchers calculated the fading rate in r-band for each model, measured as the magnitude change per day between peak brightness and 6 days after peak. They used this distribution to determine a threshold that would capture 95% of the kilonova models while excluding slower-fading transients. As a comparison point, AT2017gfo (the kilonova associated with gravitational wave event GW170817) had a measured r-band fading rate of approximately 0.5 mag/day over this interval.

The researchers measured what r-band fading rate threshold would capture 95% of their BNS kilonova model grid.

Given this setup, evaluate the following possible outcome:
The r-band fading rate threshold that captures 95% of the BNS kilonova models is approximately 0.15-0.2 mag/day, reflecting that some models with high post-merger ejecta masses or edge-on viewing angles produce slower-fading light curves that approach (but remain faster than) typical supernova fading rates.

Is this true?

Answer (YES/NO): NO